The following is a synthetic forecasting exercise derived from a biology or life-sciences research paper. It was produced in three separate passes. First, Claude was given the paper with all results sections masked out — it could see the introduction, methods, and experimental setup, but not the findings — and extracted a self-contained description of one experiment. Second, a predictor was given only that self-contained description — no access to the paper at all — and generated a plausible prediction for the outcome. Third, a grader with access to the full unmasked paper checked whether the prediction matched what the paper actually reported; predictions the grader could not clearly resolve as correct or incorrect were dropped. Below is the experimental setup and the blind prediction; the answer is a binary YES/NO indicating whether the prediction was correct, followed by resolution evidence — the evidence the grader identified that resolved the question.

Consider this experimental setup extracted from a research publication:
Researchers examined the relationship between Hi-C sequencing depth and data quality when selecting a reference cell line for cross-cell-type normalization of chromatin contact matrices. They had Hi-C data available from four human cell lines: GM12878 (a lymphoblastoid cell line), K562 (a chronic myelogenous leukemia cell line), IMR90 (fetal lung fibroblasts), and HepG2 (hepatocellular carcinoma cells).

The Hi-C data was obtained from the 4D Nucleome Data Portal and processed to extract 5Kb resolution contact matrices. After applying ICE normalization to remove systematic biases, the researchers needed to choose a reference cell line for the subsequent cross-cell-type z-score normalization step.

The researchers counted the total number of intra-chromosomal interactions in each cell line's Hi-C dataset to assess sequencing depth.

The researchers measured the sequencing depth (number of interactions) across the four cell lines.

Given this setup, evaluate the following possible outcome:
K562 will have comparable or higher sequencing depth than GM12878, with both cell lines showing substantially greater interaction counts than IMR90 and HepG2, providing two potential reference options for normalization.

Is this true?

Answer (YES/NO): NO